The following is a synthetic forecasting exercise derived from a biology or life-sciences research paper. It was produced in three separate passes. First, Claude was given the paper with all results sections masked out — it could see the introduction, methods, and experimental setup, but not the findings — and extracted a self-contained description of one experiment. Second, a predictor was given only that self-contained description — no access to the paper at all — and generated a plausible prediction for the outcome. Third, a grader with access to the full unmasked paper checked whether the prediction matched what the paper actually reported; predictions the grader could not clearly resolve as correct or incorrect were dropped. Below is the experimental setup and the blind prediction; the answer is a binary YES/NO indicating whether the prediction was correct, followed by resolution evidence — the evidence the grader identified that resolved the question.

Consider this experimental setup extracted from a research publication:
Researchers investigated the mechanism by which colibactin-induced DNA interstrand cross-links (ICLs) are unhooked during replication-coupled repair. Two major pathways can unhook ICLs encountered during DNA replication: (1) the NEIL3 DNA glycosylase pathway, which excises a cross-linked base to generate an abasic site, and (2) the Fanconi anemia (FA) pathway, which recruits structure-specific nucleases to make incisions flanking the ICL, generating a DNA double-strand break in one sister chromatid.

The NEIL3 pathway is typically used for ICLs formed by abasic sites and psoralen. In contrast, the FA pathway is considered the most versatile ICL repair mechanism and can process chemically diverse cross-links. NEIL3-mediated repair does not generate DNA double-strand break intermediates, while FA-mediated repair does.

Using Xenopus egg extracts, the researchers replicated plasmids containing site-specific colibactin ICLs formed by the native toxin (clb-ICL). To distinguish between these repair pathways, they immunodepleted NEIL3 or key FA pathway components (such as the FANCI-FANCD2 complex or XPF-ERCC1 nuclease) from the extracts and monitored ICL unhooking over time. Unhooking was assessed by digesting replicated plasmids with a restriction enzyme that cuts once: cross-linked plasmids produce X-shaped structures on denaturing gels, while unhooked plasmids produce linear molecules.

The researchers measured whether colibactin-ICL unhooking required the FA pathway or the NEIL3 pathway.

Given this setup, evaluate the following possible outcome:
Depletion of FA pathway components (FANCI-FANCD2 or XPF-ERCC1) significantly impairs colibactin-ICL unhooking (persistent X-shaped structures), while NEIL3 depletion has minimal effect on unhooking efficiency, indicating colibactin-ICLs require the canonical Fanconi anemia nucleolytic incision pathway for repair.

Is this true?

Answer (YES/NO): YES